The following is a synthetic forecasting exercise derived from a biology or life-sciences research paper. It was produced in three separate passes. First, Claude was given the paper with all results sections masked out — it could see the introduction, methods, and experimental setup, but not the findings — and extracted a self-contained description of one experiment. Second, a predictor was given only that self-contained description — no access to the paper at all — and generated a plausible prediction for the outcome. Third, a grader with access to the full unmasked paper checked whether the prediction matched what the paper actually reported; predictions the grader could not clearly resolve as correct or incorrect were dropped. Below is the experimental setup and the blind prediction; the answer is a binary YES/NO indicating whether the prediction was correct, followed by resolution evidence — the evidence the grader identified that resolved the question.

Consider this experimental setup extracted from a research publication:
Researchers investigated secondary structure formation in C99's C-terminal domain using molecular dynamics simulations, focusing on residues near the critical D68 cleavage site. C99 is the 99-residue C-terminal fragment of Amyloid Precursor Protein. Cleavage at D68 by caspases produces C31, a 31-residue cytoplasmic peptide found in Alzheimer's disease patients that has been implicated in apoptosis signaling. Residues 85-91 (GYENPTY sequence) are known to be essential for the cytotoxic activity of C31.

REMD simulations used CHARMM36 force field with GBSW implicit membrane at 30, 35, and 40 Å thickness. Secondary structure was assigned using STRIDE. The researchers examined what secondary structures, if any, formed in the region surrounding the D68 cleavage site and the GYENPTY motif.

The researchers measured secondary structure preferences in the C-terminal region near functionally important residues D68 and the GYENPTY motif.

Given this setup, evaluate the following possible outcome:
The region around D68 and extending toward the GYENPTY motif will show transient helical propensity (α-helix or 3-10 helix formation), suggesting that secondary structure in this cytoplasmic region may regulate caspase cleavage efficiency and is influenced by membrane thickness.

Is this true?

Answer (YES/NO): NO